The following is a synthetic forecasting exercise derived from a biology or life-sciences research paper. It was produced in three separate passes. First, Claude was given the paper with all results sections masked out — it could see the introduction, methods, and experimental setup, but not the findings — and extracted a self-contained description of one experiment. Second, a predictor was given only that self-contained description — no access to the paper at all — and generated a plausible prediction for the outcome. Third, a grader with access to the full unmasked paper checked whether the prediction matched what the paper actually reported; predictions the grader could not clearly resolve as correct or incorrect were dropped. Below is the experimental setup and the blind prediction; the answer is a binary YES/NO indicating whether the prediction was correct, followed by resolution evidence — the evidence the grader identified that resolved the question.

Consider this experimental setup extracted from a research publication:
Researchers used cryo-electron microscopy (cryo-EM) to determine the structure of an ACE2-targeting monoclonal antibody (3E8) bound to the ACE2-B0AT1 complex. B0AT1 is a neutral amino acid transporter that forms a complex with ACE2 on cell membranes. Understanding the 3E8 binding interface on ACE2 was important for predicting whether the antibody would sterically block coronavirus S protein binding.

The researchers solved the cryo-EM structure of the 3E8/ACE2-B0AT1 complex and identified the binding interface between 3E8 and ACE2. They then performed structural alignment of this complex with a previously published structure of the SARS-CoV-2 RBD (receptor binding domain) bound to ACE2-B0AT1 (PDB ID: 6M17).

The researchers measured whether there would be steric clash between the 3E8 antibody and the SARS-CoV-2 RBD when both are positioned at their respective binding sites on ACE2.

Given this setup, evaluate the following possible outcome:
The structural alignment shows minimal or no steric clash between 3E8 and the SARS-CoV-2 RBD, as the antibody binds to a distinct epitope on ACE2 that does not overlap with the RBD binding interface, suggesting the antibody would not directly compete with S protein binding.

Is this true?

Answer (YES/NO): NO